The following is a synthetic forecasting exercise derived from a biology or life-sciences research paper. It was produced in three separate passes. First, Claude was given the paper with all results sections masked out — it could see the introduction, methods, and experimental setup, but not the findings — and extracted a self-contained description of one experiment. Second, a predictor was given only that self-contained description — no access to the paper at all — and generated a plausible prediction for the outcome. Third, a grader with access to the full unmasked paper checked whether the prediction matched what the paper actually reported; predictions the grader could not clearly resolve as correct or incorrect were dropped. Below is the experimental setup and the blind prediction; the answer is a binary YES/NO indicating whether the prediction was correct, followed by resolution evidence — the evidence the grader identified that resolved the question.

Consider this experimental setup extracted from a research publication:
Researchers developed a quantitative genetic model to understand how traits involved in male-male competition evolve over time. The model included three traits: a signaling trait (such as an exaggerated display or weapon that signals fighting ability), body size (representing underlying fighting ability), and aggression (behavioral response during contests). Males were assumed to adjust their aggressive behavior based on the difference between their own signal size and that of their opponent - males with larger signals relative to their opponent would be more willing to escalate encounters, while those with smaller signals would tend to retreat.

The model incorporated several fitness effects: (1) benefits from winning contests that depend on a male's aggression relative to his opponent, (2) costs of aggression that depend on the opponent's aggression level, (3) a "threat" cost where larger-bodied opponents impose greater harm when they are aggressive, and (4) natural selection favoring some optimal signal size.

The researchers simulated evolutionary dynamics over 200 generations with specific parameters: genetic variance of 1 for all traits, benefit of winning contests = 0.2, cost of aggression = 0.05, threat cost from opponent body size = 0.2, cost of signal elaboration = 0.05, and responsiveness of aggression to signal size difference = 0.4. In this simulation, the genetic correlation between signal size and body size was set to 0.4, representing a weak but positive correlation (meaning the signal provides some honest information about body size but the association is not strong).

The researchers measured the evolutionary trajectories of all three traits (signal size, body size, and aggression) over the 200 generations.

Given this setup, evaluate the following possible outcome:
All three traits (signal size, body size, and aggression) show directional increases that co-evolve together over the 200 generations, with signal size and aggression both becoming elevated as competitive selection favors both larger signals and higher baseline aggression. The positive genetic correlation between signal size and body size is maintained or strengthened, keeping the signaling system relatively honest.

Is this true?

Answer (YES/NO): NO